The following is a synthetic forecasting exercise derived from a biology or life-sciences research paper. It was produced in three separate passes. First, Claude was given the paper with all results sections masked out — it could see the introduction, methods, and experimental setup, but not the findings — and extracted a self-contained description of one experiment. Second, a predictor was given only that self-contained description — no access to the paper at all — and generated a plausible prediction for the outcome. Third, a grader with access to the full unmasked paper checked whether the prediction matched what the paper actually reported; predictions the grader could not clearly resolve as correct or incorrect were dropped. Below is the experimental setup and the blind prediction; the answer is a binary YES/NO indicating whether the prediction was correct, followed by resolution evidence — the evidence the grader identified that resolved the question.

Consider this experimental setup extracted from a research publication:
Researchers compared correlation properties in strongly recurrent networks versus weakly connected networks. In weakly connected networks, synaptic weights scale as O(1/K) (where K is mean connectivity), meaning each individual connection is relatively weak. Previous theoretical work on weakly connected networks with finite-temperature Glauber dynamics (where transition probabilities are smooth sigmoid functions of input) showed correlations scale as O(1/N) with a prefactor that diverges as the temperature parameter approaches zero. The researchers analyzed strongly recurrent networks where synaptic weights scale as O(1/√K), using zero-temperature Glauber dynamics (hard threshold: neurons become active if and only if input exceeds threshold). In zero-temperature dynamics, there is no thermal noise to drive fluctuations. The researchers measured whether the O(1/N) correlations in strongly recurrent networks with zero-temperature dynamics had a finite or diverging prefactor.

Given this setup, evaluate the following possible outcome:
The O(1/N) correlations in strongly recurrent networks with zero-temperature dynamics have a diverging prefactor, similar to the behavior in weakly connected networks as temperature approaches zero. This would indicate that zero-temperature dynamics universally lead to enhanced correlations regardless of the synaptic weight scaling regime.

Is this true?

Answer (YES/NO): NO